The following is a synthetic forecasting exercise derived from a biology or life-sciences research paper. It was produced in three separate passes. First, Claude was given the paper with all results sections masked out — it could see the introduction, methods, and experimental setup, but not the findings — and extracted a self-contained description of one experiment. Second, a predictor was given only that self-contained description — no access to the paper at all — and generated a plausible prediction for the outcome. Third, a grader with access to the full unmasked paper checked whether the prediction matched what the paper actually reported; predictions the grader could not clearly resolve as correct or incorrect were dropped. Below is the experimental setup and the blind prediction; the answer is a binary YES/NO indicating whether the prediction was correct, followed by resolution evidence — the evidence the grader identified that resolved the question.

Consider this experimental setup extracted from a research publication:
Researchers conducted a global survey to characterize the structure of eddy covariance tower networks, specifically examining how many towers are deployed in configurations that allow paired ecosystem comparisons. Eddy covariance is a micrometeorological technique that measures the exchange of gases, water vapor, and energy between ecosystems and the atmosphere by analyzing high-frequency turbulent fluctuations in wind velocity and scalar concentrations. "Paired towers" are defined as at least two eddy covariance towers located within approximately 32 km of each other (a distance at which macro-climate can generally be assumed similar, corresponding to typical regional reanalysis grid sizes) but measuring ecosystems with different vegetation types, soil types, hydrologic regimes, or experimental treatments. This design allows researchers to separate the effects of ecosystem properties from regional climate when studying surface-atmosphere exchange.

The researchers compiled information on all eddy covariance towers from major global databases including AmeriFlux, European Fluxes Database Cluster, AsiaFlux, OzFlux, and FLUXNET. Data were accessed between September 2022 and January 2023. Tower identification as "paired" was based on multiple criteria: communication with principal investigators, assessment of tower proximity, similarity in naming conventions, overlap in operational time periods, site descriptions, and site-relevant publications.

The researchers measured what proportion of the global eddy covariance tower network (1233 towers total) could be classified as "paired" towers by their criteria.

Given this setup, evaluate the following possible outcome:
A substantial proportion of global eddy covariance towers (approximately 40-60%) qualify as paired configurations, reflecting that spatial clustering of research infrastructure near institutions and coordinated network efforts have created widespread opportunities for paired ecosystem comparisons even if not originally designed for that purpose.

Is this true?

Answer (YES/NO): YES